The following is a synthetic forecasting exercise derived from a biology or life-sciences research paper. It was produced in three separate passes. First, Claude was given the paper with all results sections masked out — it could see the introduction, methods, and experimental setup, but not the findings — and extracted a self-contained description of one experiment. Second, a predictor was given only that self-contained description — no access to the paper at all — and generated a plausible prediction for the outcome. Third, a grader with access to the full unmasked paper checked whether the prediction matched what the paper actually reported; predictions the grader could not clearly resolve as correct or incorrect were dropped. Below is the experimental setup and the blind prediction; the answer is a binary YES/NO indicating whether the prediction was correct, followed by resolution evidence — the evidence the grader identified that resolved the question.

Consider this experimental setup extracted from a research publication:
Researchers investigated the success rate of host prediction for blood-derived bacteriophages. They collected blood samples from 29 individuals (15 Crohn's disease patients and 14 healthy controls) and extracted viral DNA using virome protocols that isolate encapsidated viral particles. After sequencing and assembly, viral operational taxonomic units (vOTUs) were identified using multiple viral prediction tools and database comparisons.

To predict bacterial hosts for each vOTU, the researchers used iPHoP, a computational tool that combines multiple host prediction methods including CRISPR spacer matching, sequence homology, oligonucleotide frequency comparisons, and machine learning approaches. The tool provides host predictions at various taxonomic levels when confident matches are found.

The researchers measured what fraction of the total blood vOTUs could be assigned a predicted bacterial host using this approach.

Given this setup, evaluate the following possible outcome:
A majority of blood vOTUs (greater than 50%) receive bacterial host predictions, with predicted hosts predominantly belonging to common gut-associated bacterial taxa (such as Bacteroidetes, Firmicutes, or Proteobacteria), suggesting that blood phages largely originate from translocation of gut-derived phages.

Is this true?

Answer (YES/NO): NO